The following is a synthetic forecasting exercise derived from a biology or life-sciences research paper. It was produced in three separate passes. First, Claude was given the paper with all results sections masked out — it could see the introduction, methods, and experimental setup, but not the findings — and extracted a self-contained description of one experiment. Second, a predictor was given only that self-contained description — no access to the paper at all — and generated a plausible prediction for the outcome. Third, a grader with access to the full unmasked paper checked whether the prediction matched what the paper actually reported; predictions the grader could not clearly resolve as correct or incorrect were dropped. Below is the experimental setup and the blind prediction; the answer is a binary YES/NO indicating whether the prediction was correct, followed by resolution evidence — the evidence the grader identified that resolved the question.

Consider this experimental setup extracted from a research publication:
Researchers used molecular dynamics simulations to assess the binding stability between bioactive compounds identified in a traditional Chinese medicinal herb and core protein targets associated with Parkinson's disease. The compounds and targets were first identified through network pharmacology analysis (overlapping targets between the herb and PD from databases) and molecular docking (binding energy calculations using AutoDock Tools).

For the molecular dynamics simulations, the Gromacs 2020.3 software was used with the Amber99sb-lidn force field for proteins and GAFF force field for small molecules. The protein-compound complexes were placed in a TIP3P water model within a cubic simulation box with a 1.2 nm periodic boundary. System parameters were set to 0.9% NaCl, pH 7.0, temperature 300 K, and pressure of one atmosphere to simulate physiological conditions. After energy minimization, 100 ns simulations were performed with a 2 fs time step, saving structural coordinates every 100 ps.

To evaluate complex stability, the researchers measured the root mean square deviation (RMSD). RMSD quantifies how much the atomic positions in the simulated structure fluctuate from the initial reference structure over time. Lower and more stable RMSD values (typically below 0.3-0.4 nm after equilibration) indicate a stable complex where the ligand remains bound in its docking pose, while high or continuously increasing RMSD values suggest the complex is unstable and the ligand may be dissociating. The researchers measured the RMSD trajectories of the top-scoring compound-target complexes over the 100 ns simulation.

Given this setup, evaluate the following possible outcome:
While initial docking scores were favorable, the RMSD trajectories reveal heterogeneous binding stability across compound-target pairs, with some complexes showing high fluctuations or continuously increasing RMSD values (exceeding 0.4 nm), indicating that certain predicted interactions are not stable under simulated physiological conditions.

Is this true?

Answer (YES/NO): NO